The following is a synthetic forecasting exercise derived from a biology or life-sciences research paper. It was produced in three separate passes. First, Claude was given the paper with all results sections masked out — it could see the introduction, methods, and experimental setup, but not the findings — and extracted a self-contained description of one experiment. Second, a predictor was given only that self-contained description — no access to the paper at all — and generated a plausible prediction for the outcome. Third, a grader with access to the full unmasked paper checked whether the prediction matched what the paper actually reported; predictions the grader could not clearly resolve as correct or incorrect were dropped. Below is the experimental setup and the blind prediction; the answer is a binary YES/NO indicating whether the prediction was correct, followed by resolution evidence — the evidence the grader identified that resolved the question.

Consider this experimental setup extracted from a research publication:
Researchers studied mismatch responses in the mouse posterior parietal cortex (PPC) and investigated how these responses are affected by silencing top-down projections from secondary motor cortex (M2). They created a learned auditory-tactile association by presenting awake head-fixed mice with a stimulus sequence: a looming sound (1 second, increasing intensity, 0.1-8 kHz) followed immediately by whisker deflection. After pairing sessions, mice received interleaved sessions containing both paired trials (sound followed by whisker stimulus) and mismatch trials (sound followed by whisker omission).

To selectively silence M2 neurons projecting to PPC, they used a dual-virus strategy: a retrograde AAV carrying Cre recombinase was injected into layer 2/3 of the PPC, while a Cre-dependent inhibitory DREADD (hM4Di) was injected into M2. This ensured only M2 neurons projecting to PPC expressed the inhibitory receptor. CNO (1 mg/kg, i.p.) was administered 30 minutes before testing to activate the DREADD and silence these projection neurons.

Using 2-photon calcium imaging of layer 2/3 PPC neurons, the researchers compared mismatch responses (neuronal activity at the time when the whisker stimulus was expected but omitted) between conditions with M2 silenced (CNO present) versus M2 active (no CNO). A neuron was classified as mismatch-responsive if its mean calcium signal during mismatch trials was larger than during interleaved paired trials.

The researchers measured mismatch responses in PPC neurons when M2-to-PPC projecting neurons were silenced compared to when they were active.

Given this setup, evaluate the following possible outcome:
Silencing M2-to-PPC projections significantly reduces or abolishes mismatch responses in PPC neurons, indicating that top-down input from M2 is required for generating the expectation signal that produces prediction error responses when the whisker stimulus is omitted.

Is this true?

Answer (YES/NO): NO